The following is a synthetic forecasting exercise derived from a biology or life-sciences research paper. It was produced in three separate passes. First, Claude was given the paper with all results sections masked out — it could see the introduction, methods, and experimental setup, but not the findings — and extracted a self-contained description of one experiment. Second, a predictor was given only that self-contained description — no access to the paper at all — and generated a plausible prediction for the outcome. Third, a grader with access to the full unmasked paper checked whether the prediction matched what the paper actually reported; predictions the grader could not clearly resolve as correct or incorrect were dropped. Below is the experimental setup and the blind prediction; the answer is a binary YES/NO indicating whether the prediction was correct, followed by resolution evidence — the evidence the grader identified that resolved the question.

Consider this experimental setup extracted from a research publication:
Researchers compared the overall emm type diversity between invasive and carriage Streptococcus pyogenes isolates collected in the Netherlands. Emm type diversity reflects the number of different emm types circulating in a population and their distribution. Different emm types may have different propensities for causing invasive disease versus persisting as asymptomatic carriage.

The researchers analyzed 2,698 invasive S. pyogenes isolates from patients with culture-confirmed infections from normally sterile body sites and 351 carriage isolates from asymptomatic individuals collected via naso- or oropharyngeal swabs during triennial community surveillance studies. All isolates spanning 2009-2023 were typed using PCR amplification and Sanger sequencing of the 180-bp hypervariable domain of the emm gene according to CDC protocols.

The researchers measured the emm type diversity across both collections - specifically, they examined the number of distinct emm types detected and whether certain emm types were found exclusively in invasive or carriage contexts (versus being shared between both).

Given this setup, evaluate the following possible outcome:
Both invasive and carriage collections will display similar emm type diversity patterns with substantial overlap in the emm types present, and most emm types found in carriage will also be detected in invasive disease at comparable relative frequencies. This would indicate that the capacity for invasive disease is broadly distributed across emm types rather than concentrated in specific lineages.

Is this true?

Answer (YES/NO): NO